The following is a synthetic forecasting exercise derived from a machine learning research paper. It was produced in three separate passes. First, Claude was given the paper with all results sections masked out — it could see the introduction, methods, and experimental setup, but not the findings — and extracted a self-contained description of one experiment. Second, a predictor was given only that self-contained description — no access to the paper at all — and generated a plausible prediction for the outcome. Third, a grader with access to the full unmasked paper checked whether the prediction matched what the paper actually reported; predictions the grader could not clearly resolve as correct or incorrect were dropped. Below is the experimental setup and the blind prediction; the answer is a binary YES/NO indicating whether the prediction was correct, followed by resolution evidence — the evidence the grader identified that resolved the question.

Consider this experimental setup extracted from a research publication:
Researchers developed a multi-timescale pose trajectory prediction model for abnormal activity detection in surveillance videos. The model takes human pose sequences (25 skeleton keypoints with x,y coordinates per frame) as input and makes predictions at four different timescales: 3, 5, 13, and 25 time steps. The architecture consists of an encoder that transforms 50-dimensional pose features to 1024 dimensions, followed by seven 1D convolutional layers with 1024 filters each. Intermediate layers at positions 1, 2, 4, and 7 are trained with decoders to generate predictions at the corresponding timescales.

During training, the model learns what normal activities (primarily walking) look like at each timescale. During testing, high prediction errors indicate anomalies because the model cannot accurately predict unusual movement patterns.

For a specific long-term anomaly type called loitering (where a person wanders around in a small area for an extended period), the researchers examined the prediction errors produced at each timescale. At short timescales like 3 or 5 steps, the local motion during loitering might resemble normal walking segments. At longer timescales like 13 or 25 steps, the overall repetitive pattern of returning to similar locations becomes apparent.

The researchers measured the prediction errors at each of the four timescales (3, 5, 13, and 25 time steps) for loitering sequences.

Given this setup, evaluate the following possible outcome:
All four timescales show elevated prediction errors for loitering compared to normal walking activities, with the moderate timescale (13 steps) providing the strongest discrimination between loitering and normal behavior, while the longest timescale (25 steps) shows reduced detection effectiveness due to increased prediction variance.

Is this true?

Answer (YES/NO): NO